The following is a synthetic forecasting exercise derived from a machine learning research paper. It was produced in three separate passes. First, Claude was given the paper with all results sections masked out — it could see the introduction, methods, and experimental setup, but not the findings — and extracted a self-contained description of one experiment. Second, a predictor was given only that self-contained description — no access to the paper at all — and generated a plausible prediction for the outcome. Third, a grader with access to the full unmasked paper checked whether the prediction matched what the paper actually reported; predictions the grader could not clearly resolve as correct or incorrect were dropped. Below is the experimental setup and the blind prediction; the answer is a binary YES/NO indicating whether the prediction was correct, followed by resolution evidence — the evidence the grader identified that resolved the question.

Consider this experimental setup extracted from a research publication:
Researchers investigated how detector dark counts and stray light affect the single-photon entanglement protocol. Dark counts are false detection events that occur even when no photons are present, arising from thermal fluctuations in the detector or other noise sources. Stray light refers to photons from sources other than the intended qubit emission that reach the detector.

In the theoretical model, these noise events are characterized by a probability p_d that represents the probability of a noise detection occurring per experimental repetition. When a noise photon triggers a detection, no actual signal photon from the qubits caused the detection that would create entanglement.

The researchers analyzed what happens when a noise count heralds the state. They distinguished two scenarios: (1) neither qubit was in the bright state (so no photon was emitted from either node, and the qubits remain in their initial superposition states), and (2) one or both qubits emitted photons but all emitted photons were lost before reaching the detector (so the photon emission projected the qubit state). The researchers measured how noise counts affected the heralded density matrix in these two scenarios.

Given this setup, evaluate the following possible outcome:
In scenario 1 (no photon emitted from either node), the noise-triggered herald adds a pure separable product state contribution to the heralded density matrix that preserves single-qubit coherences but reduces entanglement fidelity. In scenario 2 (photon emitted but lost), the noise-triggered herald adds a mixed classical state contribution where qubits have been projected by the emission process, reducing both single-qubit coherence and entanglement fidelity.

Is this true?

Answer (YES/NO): YES